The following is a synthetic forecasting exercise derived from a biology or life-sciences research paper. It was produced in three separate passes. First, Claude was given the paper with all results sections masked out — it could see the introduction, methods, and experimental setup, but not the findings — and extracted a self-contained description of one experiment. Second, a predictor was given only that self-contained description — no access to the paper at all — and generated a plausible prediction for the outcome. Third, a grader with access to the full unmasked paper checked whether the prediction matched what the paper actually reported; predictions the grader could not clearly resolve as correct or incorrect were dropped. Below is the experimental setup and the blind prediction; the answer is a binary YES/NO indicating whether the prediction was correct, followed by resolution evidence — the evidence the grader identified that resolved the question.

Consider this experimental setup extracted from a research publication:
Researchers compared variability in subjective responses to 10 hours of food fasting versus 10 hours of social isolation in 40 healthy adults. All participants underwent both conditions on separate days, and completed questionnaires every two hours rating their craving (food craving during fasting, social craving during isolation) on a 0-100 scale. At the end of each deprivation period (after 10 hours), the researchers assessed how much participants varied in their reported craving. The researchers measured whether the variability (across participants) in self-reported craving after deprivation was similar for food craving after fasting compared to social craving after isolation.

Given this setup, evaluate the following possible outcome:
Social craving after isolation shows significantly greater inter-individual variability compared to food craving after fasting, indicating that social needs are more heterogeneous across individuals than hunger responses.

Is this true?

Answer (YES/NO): YES